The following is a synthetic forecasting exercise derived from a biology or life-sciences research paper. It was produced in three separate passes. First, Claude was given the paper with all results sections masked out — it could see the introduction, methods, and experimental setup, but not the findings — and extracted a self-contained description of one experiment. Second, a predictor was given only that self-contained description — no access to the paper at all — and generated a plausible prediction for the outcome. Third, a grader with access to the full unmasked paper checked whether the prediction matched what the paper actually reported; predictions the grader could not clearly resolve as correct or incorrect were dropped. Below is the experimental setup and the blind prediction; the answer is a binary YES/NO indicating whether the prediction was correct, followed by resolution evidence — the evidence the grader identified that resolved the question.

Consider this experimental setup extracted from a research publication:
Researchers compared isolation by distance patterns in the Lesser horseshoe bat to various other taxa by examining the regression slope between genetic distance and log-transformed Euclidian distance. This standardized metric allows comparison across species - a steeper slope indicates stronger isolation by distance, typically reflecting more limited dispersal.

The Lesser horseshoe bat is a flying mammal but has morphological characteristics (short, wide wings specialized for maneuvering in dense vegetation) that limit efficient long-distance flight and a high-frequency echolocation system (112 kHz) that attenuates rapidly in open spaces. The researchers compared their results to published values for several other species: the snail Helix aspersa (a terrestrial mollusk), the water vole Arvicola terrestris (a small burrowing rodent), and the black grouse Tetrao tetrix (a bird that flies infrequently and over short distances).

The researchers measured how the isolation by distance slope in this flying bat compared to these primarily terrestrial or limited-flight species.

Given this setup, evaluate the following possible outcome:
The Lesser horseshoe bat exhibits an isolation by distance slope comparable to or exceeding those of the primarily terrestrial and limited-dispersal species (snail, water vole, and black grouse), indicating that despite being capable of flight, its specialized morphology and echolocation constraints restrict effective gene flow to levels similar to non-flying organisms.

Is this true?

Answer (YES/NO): NO